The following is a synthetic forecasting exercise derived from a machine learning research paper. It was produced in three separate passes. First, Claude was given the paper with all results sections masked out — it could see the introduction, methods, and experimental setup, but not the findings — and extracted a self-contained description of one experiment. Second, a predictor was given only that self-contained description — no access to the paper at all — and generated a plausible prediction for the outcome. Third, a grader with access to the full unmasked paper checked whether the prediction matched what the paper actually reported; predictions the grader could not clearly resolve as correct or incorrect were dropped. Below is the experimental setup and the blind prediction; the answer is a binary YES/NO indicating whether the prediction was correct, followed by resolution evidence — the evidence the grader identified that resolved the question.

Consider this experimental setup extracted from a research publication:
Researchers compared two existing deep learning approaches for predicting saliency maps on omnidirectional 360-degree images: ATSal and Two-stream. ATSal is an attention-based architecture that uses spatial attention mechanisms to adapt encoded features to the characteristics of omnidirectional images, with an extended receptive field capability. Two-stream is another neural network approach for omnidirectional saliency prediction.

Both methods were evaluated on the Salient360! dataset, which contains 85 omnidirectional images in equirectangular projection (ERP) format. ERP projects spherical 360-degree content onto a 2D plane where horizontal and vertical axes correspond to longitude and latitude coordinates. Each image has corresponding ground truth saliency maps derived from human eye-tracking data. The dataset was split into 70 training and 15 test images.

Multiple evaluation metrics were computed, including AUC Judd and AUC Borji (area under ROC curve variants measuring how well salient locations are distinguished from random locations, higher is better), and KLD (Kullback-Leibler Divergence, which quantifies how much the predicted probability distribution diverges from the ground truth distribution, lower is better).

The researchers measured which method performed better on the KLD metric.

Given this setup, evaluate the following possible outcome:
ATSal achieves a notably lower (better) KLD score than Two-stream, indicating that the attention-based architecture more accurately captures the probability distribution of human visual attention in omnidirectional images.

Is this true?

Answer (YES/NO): NO